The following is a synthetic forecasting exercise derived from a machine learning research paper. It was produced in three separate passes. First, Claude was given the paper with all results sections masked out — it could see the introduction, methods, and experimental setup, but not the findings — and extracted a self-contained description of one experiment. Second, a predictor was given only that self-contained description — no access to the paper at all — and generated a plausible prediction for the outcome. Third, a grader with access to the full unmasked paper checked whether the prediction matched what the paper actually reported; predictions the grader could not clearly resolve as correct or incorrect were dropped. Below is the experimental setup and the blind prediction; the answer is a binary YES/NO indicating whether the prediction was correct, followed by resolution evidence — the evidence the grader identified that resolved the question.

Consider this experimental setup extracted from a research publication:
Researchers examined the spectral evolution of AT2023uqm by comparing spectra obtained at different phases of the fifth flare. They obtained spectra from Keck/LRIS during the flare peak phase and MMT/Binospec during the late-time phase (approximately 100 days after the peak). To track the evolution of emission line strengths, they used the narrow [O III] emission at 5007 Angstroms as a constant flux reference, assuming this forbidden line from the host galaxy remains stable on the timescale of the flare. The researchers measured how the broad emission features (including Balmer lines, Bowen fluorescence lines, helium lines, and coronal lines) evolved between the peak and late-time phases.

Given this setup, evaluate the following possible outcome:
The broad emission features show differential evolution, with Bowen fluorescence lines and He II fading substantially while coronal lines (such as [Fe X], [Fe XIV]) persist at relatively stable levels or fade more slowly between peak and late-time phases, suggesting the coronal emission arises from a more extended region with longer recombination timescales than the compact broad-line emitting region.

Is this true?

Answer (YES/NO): NO